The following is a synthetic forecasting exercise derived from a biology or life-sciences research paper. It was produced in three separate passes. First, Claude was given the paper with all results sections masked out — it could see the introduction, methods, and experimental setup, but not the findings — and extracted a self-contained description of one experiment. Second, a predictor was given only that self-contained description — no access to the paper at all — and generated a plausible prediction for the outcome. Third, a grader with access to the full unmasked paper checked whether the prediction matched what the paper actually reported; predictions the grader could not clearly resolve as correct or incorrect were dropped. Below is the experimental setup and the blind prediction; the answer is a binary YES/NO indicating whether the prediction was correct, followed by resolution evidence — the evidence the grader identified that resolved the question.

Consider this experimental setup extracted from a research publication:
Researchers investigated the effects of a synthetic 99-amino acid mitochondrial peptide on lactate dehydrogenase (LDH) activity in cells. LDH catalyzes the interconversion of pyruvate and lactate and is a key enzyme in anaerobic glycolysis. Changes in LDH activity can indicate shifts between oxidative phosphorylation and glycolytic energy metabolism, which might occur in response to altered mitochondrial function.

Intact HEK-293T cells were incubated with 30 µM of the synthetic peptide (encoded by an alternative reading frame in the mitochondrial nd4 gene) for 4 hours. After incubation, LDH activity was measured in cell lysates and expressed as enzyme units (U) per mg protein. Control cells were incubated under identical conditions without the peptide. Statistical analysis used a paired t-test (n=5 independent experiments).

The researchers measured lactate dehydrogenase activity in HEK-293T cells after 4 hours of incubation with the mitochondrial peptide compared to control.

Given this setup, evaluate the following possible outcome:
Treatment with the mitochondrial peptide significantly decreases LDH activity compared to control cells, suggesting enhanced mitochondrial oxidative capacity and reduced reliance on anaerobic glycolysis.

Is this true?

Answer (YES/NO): NO